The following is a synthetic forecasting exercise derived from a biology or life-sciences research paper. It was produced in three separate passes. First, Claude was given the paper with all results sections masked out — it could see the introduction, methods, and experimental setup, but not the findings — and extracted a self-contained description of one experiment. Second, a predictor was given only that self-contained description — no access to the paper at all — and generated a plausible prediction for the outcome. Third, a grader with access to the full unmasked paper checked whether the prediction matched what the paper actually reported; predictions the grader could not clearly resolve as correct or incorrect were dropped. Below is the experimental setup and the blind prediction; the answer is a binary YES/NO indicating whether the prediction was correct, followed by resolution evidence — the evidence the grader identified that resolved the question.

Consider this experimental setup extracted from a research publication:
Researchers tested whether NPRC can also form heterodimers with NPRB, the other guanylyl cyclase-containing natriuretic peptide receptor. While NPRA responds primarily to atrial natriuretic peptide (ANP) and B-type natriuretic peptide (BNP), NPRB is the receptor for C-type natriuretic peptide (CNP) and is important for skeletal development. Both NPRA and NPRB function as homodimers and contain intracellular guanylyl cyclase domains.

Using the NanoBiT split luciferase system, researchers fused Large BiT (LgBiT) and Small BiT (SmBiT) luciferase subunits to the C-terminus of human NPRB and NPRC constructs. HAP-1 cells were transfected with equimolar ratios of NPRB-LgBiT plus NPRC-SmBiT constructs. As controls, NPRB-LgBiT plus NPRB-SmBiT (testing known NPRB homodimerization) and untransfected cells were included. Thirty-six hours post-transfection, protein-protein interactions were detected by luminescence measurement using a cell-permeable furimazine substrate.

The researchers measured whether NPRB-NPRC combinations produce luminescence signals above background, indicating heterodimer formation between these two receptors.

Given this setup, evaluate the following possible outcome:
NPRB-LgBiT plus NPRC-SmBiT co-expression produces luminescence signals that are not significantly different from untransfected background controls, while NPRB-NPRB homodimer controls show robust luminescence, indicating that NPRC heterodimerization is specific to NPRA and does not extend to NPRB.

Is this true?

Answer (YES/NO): NO